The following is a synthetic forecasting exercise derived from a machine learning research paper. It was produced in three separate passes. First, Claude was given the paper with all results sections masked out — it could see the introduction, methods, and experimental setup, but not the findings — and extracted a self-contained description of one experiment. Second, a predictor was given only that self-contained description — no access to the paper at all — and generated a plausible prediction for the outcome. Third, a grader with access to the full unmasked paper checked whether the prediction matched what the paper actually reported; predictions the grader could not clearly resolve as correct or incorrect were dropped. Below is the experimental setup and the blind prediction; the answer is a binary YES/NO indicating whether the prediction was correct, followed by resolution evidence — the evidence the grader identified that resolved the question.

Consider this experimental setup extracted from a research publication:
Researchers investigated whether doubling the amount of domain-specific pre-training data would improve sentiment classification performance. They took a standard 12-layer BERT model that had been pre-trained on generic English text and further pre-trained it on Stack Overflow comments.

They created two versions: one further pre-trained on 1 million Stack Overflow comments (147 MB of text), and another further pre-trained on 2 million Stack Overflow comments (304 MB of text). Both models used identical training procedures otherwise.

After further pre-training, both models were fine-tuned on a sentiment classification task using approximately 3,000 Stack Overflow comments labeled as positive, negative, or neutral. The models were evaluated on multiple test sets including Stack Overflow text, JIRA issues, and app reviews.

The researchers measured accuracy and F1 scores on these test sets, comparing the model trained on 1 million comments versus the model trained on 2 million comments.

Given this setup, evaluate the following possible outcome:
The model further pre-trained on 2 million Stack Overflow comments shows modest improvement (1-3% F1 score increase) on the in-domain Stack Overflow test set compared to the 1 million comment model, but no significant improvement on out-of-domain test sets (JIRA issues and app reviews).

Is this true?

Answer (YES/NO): NO